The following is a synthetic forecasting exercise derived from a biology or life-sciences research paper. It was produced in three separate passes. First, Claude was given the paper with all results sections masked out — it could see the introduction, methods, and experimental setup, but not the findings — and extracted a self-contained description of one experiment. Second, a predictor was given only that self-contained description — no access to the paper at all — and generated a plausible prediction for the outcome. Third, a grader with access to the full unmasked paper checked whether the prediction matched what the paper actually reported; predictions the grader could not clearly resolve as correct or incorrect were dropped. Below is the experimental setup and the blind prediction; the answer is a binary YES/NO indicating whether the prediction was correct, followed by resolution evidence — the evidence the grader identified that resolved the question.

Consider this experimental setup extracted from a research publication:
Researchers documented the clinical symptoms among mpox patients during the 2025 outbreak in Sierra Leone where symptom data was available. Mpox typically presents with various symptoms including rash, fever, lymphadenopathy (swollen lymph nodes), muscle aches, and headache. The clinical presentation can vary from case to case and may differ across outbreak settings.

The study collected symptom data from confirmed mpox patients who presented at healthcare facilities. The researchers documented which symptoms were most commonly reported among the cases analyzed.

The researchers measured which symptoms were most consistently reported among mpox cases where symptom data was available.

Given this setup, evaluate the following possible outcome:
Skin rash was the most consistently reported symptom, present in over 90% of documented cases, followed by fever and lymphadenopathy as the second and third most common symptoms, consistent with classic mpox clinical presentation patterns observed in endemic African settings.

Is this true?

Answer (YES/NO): NO